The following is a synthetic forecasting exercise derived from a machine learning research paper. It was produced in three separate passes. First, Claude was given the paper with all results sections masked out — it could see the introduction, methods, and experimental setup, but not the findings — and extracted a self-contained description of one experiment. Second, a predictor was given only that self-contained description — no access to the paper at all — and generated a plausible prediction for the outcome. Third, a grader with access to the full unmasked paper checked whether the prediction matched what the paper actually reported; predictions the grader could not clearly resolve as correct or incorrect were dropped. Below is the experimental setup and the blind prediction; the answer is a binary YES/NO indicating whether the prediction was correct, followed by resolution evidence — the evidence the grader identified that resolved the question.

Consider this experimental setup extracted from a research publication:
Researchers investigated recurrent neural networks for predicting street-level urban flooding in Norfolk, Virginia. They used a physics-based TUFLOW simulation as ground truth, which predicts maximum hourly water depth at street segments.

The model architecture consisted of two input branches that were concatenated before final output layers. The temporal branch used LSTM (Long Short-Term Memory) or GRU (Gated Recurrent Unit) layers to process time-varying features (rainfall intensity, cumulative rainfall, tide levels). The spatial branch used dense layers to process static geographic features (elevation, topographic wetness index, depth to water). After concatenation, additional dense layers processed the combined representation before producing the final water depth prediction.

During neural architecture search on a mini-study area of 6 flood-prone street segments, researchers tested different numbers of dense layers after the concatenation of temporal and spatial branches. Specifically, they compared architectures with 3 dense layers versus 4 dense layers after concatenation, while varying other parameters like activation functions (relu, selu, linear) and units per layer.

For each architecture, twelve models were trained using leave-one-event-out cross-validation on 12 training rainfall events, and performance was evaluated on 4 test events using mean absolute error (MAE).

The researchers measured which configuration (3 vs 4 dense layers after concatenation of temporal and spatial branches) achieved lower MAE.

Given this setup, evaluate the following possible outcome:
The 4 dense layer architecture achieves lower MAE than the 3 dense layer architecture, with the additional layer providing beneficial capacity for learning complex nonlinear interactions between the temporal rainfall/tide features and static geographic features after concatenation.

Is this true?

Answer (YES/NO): YES